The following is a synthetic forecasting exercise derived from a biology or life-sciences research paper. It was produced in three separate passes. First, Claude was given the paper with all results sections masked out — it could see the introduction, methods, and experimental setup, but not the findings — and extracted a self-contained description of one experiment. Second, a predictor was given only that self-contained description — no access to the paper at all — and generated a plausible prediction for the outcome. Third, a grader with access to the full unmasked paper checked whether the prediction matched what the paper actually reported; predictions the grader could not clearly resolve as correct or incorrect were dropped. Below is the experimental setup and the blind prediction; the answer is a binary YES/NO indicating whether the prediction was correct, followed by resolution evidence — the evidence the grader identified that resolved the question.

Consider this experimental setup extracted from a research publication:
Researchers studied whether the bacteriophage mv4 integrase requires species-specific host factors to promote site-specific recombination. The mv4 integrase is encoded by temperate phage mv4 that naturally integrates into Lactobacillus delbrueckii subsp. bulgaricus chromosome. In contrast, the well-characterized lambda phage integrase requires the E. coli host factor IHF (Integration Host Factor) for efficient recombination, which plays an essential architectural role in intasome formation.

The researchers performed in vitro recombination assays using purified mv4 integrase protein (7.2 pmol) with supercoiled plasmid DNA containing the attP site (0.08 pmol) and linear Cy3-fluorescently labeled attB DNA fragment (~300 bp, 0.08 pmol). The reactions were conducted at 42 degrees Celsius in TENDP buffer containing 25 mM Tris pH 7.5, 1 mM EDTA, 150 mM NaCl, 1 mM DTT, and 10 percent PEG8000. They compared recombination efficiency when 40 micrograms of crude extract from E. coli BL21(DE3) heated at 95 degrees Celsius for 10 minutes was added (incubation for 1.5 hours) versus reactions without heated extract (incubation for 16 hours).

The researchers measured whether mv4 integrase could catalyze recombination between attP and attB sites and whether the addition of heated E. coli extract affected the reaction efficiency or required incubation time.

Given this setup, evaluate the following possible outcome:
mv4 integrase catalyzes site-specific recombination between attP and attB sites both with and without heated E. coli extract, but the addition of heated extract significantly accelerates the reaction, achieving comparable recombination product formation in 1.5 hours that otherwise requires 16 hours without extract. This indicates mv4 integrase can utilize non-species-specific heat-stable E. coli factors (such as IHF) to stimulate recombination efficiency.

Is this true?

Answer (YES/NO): NO